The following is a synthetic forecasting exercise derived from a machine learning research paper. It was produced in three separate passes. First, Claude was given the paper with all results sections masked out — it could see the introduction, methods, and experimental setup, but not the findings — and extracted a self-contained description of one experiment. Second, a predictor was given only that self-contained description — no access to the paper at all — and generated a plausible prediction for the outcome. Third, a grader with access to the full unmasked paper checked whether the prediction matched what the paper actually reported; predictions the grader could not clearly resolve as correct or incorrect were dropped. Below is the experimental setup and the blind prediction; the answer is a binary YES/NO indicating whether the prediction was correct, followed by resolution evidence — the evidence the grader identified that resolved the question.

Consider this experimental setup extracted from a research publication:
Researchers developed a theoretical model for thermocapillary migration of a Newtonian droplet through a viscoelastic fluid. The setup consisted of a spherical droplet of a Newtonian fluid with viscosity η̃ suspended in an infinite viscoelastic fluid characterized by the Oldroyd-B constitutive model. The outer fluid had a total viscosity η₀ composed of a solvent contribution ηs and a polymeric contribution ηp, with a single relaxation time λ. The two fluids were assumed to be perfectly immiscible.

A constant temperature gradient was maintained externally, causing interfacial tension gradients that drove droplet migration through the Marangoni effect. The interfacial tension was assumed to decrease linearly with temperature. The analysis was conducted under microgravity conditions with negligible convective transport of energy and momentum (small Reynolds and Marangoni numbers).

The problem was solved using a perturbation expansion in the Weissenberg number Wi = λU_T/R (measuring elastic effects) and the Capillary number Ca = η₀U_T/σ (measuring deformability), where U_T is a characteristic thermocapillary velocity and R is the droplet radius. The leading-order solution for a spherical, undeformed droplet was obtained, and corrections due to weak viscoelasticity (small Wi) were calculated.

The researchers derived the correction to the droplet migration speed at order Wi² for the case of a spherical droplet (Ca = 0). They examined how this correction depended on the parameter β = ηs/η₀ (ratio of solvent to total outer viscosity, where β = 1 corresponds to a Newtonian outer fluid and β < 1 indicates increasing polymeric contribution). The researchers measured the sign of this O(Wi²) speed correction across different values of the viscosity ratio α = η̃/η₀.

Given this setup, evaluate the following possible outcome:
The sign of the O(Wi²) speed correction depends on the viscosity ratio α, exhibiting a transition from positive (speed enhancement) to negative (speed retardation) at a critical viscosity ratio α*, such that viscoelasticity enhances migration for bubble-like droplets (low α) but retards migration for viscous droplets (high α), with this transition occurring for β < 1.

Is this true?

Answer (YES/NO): NO